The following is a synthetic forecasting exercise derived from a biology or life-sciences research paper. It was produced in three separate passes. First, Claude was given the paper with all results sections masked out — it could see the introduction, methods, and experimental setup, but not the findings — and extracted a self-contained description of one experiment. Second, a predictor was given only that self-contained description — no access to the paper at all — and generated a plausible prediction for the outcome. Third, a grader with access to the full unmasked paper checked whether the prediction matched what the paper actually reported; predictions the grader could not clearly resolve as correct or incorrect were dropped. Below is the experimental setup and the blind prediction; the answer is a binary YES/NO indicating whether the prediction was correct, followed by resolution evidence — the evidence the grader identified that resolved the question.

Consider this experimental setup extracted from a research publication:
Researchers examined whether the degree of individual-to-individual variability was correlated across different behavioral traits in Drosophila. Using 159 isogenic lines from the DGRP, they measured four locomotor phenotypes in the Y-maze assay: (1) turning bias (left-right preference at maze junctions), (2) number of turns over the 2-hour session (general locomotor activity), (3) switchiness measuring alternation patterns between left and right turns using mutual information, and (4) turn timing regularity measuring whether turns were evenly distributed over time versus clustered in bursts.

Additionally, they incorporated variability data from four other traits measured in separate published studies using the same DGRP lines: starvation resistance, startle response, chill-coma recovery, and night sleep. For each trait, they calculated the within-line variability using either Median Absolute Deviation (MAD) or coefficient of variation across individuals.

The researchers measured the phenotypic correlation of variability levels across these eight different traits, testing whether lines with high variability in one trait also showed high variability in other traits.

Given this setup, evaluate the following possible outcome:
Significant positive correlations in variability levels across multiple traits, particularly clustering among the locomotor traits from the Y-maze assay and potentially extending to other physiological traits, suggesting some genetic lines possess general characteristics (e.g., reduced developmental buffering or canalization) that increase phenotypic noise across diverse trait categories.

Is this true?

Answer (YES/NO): NO